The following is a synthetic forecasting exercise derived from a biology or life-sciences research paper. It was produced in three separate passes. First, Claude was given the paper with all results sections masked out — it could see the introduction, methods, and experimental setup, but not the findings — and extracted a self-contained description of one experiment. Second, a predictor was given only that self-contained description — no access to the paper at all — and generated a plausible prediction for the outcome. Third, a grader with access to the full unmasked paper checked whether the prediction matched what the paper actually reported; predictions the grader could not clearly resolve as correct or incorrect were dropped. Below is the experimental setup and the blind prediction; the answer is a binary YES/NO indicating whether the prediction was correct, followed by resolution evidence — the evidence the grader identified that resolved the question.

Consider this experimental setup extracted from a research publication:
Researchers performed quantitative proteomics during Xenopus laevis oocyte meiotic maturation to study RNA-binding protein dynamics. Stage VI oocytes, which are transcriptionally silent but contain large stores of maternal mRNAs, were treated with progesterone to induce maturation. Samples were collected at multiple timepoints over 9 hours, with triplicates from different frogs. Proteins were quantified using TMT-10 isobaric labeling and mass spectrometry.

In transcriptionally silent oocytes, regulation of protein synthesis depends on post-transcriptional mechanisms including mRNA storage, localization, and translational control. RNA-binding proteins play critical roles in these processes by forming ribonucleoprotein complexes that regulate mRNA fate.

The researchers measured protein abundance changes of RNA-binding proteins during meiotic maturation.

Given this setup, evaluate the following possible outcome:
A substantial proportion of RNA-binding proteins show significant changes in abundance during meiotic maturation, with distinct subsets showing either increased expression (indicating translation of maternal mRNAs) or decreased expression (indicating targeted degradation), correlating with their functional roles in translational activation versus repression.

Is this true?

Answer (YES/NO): NO